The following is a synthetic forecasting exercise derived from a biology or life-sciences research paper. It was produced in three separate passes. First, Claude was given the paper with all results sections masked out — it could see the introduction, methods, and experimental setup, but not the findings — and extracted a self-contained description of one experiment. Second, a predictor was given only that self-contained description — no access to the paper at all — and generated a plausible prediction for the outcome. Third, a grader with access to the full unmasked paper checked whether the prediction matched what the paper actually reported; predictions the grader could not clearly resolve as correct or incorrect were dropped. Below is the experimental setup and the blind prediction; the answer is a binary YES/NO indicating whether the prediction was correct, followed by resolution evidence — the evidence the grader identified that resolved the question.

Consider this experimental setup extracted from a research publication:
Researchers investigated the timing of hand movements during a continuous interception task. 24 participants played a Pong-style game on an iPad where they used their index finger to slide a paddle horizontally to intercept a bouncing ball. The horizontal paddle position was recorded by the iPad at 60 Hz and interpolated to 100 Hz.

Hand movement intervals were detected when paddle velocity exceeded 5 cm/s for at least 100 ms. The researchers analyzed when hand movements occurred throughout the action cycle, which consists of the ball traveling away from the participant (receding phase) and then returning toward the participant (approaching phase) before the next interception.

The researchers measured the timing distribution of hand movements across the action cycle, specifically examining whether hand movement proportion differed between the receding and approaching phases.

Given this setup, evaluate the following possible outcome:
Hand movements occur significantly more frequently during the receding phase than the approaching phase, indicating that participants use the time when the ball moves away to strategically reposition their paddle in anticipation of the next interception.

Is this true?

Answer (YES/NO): NO